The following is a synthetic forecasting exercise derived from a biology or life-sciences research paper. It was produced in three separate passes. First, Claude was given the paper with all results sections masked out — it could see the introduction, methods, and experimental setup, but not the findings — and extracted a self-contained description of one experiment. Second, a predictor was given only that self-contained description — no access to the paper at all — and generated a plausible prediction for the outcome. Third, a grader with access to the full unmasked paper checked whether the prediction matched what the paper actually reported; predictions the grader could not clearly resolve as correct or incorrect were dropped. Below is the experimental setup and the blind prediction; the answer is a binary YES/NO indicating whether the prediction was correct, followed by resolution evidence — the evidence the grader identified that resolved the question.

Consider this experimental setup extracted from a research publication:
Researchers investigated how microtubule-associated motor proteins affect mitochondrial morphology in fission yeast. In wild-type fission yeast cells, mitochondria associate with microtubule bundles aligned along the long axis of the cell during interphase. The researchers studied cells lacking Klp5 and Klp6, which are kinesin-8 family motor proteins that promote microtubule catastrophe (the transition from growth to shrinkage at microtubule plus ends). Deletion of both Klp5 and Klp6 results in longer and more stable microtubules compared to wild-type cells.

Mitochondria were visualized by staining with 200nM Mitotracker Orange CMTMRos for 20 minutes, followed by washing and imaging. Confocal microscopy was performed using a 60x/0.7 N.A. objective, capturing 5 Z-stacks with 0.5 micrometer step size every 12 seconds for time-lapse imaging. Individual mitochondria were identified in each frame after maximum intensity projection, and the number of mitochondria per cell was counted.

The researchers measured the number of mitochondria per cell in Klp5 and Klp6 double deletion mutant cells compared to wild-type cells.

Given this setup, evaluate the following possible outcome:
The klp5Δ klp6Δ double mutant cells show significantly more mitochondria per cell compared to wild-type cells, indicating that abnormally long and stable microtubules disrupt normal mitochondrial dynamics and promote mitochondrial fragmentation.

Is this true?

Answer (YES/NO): NO